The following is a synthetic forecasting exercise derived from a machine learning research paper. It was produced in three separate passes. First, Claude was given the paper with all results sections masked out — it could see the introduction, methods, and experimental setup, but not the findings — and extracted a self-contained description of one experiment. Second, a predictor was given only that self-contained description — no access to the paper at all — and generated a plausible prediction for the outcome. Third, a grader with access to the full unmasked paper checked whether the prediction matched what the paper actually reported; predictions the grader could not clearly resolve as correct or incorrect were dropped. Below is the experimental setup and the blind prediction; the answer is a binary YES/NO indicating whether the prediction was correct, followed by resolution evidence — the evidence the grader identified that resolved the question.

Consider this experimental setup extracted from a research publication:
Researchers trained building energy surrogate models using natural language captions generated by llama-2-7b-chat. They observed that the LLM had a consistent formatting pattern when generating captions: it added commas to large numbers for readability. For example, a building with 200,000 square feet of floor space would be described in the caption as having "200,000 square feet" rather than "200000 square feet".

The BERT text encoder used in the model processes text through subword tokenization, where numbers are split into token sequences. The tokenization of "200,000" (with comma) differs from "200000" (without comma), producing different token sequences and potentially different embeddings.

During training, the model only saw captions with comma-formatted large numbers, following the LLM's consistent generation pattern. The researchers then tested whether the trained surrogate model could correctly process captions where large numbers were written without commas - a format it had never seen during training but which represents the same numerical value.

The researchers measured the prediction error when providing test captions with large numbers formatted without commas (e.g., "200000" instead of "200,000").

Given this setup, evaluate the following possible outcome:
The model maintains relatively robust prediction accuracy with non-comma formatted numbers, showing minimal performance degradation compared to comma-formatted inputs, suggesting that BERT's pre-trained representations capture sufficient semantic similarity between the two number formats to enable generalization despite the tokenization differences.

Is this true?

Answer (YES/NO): NO